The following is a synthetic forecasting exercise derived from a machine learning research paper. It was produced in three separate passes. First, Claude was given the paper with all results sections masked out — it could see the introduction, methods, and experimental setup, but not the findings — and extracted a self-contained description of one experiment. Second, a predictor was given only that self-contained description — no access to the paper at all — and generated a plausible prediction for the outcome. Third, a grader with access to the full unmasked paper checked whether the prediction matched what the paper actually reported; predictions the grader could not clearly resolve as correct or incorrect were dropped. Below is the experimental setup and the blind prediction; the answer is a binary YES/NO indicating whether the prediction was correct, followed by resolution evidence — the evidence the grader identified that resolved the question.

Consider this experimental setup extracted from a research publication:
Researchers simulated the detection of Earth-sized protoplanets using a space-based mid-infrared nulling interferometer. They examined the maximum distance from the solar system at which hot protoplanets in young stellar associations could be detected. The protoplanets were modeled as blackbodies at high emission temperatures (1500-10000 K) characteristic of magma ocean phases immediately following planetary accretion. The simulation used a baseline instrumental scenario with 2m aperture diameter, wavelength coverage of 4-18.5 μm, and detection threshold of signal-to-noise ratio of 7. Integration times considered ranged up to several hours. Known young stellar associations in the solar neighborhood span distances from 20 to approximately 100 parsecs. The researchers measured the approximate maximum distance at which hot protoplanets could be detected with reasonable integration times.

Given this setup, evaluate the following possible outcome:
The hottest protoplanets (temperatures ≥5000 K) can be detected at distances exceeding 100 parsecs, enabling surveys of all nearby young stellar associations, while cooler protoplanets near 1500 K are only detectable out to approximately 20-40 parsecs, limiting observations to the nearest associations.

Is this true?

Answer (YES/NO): NO